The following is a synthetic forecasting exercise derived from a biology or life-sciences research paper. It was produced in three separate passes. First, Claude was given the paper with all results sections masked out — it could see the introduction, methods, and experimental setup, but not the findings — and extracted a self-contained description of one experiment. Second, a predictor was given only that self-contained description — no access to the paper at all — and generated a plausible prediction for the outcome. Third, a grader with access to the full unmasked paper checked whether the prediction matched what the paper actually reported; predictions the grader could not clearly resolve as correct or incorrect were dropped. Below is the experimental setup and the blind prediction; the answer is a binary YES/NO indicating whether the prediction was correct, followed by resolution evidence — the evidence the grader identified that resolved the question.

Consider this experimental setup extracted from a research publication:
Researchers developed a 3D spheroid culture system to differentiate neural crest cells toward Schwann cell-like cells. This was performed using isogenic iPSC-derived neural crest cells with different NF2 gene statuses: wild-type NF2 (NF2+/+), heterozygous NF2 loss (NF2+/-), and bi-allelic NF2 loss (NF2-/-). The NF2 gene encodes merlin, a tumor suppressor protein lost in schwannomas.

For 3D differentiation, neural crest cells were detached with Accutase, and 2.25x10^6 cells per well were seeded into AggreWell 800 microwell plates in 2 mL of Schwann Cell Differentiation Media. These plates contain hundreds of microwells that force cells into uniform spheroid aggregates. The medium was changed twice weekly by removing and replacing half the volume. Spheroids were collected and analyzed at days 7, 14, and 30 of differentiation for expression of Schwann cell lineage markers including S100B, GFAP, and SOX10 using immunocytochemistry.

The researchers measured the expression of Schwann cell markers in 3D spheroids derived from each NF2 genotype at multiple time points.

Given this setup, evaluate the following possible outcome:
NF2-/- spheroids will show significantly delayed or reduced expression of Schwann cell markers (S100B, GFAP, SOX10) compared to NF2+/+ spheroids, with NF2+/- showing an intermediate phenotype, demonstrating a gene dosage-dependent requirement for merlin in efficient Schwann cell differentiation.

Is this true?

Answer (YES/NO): NO